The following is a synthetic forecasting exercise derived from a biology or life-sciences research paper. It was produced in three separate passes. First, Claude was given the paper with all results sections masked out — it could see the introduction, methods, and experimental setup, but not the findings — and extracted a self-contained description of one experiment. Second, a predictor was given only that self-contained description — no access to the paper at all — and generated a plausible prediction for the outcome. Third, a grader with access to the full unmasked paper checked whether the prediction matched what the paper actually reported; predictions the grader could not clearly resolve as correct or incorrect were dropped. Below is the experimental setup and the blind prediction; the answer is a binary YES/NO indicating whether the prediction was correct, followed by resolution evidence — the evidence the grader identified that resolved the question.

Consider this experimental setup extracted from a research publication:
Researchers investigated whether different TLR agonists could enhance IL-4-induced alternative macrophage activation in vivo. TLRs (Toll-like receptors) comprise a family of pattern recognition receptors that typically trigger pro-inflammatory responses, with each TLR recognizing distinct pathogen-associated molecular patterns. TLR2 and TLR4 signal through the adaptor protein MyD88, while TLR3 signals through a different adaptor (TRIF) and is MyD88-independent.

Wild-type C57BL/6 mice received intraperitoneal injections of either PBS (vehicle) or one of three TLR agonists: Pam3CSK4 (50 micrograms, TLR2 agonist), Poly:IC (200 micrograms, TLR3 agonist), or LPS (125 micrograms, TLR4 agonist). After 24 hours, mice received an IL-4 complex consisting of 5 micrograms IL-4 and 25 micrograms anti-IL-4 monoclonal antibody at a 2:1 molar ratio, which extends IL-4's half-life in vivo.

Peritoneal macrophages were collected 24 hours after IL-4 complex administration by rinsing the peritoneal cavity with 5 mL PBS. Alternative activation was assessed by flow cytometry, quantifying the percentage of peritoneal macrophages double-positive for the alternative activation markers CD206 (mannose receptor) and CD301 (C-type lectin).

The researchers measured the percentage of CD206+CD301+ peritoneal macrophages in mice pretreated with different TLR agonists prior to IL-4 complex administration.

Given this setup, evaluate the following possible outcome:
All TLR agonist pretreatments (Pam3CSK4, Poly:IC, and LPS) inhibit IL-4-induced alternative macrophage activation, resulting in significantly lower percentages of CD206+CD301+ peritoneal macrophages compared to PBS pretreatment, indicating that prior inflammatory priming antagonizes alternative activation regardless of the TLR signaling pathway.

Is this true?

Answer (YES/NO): NO